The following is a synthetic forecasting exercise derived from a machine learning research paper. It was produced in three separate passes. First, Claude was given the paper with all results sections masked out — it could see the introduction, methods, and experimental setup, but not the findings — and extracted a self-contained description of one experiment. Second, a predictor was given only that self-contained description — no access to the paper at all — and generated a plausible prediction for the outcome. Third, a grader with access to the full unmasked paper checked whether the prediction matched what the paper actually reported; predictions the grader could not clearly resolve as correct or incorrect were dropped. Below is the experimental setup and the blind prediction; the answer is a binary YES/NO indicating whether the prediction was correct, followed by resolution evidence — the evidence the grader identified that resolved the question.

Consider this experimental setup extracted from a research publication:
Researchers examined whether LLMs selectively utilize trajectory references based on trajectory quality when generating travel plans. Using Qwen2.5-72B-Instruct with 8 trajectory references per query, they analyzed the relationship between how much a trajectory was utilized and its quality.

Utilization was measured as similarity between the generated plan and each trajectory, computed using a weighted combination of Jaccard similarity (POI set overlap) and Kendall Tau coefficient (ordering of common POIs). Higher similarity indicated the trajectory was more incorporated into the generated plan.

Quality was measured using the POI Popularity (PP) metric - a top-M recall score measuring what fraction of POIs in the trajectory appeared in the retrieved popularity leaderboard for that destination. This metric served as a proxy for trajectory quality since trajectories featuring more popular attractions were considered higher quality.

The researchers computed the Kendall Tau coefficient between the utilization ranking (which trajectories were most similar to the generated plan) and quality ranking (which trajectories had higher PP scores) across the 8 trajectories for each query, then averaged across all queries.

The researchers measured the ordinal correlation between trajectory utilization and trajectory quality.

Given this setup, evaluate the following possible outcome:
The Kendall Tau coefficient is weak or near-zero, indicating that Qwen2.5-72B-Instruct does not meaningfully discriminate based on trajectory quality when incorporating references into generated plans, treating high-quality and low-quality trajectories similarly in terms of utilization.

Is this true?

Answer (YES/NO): NO